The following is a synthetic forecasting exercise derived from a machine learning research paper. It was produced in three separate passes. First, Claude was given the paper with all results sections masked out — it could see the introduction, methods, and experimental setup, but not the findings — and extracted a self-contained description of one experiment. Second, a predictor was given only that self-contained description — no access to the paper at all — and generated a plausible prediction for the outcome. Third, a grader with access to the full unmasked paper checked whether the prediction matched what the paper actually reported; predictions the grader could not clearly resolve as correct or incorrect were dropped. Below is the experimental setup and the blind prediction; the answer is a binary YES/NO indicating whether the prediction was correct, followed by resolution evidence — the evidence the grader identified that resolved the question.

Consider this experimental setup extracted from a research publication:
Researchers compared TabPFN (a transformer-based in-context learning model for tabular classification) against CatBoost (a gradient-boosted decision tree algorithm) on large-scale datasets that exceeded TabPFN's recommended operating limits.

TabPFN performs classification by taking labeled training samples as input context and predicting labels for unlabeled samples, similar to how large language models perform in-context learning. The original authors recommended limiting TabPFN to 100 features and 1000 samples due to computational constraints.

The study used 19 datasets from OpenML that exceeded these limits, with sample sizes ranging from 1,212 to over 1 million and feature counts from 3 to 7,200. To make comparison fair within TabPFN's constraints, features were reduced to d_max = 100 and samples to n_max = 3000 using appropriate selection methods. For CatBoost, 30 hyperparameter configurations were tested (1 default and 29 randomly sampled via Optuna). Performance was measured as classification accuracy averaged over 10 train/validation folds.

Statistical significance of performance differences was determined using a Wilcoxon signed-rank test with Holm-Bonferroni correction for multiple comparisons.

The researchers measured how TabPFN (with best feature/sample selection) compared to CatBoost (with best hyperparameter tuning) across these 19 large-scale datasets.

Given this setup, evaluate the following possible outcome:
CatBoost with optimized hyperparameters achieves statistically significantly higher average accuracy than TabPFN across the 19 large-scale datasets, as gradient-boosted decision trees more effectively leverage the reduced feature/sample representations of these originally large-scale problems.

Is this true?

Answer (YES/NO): NO